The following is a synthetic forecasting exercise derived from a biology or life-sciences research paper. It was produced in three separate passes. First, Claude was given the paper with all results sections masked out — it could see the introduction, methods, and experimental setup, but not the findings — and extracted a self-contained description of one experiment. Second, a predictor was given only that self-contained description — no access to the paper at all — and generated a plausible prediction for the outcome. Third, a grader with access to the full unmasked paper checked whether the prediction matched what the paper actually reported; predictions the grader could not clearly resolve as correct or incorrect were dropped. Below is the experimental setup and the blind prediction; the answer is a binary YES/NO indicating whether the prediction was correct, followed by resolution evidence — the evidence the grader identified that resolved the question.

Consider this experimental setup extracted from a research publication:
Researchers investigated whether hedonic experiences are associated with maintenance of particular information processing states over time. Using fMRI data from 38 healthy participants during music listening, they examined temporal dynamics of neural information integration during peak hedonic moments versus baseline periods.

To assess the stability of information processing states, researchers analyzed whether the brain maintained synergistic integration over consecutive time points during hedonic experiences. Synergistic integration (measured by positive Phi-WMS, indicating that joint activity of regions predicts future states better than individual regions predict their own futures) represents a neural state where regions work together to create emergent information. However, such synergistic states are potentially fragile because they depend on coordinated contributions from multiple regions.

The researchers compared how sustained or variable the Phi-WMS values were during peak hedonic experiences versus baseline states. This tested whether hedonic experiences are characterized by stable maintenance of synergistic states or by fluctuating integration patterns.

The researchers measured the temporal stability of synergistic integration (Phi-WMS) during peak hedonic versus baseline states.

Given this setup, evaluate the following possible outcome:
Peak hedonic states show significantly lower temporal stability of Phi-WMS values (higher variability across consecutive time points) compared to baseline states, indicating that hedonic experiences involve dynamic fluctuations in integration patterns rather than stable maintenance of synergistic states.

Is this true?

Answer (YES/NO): YES